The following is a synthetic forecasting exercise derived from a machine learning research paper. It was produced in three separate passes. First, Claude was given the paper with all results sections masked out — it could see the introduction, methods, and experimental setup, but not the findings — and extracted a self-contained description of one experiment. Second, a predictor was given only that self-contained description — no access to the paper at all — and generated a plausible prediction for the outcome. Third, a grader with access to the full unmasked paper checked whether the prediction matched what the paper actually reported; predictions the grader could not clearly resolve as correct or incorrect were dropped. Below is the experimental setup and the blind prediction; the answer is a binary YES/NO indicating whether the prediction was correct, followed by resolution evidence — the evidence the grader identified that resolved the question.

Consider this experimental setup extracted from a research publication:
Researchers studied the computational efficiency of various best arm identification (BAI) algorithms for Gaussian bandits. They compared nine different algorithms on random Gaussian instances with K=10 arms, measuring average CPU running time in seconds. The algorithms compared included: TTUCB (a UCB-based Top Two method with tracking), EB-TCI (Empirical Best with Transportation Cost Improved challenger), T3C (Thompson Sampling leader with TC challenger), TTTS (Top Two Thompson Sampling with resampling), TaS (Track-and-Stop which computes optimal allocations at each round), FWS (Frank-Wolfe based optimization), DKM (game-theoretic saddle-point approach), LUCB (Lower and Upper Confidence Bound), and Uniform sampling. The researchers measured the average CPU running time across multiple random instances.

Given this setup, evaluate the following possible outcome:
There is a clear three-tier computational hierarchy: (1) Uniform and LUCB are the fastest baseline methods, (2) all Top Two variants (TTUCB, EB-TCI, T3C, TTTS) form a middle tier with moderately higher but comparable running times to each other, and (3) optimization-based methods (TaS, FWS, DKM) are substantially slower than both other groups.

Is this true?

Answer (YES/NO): NO